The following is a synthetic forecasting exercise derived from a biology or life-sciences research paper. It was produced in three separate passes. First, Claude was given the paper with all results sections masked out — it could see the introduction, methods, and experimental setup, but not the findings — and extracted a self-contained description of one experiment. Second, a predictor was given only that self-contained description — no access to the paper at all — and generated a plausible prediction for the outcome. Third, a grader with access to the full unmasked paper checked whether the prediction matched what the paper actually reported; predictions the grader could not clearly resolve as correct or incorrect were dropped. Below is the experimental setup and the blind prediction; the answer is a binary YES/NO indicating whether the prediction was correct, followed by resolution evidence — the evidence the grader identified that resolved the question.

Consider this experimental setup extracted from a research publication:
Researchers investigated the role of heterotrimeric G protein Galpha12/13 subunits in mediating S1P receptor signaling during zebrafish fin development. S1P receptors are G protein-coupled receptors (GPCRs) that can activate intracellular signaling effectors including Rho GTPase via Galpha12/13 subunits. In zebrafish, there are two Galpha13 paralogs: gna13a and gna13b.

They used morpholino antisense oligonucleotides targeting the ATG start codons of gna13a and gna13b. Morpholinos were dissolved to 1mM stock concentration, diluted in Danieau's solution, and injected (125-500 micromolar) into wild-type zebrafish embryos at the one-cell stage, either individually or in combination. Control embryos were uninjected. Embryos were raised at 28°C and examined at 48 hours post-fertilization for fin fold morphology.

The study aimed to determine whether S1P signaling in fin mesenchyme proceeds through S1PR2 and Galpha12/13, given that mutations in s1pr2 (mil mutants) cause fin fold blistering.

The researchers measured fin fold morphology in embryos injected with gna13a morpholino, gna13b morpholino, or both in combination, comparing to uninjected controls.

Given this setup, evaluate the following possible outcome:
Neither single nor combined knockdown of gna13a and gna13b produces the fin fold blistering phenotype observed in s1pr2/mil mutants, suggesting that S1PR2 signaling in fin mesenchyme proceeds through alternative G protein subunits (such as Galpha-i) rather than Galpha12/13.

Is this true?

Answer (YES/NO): NO